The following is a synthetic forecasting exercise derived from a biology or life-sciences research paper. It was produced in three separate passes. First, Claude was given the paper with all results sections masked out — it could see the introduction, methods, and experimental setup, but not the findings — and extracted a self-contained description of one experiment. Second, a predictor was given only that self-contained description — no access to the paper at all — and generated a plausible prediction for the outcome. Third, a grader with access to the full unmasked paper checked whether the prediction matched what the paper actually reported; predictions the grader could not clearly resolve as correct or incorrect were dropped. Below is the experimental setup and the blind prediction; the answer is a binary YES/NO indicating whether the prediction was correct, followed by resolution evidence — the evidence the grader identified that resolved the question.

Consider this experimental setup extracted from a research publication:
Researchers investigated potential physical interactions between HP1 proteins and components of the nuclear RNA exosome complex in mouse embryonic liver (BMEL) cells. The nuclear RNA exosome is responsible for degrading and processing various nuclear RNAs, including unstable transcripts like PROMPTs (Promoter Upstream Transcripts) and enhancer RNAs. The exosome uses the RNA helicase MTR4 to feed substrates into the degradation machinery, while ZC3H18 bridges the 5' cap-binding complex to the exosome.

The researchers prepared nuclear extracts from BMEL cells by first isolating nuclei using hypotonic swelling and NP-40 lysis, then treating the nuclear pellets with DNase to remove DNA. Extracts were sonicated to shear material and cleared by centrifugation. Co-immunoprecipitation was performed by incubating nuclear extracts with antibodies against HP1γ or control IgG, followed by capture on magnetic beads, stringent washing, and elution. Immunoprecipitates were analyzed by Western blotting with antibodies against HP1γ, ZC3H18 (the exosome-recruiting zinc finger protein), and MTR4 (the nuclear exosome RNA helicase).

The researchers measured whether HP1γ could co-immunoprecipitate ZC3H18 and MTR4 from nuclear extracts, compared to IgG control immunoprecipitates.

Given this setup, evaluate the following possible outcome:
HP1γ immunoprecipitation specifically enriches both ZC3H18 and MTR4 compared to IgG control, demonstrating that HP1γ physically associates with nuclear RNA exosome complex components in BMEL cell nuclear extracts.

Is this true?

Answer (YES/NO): YES